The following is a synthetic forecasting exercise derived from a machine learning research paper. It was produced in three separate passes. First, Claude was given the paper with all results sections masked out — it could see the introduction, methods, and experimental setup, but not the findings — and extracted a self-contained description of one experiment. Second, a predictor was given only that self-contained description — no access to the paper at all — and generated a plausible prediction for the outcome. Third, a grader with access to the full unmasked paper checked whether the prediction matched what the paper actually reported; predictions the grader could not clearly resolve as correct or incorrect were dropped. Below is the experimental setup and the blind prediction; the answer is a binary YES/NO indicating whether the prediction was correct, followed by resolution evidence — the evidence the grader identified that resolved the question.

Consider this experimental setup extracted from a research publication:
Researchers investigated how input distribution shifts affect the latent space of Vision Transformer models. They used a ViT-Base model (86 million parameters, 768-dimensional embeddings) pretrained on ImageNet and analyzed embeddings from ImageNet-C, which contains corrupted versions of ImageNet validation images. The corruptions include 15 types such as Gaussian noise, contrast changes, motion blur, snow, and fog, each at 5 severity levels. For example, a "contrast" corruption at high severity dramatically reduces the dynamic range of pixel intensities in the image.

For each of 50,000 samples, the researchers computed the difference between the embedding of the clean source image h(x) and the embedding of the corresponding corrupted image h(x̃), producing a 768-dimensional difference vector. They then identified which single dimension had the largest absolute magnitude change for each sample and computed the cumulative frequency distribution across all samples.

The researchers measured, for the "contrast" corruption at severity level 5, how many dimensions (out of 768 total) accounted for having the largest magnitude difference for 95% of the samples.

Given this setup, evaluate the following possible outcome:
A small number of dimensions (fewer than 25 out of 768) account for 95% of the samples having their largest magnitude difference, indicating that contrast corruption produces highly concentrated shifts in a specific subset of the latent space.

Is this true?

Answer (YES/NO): YES